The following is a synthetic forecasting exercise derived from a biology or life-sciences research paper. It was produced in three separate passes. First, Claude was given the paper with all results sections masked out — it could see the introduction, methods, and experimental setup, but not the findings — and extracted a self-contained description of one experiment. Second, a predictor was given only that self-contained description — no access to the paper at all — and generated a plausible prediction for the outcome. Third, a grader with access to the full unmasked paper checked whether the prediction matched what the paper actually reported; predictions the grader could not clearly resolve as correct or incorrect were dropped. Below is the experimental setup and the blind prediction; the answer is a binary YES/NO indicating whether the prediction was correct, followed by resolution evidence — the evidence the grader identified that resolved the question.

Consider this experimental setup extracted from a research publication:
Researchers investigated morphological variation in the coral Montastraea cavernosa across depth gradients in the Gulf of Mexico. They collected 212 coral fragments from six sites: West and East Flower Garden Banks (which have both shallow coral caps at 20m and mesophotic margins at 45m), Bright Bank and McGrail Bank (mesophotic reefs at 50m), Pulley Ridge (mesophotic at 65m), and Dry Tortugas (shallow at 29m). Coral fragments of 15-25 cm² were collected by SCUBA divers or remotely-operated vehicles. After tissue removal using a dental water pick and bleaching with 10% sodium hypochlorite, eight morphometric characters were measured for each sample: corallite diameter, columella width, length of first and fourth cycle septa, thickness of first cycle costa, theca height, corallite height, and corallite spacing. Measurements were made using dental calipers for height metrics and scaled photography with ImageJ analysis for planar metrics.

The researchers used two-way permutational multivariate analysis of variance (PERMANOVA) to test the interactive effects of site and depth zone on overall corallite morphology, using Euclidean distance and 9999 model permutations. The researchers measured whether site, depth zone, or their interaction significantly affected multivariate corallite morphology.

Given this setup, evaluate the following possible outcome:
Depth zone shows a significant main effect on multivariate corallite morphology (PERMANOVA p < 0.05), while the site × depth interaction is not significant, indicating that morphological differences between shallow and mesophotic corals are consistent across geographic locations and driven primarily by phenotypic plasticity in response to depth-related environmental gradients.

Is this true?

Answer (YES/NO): NO